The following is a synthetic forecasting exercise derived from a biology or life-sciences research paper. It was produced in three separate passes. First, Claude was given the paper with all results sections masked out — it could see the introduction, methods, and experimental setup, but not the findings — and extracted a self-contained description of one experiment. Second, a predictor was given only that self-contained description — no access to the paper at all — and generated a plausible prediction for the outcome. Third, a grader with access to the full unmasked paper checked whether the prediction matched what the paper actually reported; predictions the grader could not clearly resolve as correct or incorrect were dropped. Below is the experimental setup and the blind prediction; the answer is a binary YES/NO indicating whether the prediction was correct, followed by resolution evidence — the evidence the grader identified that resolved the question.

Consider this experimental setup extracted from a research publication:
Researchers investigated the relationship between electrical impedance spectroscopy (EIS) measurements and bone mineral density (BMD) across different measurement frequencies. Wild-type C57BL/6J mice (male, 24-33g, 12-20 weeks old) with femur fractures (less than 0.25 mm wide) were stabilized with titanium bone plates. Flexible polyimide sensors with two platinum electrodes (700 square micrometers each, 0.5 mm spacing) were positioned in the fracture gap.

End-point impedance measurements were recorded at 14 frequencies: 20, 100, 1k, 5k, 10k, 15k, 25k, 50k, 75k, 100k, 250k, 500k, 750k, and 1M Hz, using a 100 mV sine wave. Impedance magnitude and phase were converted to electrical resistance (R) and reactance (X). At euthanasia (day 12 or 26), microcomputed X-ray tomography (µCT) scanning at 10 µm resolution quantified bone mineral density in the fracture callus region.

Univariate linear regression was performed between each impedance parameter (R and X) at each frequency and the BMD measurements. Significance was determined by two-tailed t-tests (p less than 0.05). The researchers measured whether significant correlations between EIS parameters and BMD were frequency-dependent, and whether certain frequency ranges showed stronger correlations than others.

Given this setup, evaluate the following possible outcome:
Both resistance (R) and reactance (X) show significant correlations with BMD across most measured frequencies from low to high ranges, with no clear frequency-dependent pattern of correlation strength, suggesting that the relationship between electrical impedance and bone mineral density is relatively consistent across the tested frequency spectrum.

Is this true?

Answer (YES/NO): NO